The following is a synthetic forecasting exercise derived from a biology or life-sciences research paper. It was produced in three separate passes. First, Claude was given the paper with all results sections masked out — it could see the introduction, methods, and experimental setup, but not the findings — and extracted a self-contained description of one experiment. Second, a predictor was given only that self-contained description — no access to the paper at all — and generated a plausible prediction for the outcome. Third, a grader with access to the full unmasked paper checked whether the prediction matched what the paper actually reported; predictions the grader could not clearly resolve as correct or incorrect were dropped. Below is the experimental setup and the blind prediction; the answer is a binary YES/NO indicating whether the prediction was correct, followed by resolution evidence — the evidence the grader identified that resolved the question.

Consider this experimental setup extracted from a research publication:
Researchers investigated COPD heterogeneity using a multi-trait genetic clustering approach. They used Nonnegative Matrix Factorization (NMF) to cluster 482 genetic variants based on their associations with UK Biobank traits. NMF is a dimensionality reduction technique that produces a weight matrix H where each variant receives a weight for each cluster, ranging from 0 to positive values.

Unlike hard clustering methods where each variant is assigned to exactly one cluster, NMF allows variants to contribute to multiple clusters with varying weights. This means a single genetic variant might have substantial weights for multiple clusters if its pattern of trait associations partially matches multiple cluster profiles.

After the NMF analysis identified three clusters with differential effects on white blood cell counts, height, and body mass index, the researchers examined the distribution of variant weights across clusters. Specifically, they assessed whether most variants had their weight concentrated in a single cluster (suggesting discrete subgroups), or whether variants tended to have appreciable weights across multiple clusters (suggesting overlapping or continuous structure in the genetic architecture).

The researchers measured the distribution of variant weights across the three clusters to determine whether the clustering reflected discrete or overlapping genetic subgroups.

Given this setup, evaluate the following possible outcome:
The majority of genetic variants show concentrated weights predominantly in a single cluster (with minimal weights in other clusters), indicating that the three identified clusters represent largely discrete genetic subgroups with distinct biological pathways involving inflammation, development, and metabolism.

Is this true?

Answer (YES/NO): YES